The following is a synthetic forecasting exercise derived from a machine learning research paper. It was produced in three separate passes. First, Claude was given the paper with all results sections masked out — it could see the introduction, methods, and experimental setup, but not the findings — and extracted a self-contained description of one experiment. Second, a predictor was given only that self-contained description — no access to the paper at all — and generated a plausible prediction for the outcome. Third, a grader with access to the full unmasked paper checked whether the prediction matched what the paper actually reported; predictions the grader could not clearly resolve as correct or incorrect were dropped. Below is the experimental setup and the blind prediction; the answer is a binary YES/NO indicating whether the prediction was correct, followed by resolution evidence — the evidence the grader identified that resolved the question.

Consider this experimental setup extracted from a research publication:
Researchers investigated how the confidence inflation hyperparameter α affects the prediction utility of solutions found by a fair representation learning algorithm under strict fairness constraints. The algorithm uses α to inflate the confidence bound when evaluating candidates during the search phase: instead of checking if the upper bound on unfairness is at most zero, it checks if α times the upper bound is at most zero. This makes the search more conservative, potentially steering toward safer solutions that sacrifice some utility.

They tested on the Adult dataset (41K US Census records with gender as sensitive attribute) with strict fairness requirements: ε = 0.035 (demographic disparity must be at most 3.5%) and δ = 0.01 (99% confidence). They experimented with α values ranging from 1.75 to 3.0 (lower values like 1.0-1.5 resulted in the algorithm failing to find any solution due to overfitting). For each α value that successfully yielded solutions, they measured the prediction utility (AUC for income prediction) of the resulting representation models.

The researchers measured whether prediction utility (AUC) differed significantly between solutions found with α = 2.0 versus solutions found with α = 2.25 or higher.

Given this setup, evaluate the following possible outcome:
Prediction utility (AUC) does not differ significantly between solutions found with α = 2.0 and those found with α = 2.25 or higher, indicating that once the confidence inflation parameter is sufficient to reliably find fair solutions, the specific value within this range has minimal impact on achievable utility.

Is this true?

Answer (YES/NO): NO